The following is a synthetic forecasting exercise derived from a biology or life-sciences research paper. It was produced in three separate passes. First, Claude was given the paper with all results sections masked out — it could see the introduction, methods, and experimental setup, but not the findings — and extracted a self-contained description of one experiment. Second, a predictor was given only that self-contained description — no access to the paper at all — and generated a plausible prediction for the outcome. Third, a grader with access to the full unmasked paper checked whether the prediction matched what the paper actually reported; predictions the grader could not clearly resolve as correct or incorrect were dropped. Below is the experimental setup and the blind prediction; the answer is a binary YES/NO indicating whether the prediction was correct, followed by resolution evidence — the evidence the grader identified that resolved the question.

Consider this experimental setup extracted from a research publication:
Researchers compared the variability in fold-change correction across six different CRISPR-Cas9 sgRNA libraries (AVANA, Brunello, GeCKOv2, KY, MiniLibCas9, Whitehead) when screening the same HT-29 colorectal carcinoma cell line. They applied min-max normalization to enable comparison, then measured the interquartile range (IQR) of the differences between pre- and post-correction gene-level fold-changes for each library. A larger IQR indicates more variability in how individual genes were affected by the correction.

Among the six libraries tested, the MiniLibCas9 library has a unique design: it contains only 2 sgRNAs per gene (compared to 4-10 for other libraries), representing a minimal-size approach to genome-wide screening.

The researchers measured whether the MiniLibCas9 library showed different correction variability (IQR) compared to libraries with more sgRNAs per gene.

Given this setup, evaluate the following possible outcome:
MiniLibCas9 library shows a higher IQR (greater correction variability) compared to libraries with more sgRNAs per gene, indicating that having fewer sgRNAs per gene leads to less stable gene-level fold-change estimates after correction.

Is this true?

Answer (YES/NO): NO